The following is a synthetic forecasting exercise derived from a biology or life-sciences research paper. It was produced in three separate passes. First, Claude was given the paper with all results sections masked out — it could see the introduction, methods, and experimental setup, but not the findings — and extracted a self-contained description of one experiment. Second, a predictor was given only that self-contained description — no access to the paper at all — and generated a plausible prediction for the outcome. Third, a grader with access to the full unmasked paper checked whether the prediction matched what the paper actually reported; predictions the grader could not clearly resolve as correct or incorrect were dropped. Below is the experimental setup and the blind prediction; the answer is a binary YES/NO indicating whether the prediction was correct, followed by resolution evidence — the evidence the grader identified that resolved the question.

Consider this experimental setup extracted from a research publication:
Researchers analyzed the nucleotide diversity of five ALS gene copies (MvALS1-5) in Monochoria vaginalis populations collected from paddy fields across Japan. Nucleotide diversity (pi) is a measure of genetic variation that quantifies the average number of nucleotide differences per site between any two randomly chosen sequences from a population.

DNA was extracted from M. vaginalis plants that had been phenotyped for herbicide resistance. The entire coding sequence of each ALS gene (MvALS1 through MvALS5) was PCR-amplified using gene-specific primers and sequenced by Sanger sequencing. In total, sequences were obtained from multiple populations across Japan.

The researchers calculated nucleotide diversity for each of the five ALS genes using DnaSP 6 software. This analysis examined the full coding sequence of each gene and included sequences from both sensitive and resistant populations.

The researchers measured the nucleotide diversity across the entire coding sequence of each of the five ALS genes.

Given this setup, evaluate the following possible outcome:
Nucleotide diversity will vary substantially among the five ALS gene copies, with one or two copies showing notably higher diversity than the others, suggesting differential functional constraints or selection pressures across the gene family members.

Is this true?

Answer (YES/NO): YES